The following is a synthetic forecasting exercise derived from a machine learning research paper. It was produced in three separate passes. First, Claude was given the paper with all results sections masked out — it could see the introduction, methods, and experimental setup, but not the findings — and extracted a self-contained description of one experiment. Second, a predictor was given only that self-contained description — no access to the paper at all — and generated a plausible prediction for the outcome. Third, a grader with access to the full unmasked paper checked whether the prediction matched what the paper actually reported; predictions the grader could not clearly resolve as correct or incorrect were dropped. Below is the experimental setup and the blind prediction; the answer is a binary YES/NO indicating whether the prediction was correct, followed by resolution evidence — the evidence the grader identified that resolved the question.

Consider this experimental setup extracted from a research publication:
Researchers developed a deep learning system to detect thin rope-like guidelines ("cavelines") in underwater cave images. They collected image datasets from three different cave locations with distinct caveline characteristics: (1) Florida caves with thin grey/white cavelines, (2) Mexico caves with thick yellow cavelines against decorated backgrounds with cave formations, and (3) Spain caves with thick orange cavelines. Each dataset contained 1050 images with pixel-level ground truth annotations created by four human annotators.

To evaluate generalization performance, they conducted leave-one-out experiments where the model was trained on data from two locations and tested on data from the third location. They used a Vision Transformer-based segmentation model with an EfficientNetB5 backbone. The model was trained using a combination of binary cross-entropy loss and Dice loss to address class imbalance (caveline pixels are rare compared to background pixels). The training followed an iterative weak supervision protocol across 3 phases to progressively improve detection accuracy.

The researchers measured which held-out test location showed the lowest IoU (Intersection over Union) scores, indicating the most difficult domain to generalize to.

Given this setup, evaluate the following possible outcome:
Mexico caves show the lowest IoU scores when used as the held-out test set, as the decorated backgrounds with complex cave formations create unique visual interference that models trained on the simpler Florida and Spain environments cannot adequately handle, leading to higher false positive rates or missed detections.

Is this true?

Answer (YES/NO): NO